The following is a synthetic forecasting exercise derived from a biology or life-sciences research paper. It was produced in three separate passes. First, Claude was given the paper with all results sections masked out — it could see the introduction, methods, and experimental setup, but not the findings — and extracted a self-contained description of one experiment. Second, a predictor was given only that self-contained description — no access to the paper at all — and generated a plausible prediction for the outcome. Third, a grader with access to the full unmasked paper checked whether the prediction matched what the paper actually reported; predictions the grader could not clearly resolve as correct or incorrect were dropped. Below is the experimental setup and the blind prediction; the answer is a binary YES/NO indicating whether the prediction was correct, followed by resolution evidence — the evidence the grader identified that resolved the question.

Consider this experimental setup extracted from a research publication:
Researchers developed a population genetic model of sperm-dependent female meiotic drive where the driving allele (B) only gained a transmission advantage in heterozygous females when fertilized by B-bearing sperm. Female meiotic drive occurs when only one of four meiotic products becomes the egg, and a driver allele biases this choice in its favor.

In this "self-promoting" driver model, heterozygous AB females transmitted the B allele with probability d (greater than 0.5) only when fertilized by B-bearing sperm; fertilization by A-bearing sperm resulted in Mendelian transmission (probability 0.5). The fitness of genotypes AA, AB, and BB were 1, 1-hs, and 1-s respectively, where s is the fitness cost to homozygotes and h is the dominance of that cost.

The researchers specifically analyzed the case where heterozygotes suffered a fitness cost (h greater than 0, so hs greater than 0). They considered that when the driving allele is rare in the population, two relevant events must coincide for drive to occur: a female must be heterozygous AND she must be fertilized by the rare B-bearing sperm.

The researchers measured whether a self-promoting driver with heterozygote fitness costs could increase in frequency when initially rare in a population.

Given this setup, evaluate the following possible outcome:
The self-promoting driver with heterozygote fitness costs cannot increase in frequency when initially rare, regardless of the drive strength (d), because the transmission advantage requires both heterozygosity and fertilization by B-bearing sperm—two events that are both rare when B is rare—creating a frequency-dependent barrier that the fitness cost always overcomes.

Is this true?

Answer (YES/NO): YES